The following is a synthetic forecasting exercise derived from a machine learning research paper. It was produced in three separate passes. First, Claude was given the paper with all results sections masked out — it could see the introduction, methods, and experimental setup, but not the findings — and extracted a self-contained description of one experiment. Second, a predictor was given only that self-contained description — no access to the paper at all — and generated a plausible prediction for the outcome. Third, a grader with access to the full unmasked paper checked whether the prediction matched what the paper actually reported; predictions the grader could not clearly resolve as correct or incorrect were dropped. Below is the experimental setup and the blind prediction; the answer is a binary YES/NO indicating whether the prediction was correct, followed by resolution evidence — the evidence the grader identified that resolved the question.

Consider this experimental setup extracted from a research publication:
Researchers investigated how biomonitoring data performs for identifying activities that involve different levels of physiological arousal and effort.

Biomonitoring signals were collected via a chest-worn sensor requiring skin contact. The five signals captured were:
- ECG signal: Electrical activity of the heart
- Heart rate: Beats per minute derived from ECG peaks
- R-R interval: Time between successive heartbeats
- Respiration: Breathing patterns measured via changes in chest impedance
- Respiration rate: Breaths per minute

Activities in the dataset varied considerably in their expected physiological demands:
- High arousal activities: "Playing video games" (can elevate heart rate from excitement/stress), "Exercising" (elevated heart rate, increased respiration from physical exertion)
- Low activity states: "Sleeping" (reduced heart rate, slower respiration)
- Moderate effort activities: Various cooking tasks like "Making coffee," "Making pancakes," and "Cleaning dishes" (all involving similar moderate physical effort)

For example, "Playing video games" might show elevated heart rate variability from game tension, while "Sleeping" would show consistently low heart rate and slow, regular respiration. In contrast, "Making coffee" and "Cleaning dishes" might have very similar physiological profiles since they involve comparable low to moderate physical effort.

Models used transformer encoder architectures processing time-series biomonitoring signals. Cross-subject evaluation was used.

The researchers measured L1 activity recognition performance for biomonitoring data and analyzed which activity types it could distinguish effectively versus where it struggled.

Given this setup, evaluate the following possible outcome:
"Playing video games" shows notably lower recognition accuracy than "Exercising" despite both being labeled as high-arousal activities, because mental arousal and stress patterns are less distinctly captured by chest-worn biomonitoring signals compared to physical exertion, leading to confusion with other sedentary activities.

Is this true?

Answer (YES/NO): NO